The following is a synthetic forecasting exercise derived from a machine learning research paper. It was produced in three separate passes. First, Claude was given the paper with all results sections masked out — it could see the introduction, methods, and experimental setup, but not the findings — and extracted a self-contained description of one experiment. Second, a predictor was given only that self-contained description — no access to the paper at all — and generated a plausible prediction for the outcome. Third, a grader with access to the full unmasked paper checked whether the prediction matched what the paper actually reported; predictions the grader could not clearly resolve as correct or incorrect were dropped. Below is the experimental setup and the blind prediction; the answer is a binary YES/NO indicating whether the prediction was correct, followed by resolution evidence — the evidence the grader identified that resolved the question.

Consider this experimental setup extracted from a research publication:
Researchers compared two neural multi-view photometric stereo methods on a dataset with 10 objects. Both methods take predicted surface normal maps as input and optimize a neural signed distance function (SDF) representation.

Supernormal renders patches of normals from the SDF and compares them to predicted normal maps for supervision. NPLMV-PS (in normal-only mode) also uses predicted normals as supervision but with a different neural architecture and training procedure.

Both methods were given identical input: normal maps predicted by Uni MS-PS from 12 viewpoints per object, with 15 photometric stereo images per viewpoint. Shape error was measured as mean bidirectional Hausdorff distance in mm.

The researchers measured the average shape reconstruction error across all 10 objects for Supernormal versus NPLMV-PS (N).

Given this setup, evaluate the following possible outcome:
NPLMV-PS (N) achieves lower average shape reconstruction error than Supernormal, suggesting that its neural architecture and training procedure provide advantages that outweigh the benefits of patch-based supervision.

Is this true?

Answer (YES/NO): YES